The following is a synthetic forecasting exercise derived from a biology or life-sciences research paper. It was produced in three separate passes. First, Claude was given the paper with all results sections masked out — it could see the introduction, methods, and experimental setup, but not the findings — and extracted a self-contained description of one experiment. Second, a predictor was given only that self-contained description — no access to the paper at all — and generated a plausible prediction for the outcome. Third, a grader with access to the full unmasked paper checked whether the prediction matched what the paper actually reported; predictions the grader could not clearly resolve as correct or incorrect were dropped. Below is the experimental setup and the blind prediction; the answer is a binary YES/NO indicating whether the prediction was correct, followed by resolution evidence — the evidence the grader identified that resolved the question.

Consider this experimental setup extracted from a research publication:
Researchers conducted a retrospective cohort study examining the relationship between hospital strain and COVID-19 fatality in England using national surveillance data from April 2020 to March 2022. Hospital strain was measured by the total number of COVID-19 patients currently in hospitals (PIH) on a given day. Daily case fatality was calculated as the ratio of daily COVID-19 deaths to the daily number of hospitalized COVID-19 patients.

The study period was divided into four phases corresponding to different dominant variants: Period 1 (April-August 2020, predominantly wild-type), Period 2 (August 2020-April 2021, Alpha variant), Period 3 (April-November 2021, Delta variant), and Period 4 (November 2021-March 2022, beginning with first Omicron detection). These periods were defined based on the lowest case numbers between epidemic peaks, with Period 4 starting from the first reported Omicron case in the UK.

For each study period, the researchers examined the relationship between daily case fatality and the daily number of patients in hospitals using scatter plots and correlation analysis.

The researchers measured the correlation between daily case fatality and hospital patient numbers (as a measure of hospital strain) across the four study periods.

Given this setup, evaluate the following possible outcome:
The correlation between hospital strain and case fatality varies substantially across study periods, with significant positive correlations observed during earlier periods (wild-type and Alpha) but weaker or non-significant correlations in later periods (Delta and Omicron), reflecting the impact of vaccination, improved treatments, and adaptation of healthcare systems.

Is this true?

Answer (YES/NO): NO